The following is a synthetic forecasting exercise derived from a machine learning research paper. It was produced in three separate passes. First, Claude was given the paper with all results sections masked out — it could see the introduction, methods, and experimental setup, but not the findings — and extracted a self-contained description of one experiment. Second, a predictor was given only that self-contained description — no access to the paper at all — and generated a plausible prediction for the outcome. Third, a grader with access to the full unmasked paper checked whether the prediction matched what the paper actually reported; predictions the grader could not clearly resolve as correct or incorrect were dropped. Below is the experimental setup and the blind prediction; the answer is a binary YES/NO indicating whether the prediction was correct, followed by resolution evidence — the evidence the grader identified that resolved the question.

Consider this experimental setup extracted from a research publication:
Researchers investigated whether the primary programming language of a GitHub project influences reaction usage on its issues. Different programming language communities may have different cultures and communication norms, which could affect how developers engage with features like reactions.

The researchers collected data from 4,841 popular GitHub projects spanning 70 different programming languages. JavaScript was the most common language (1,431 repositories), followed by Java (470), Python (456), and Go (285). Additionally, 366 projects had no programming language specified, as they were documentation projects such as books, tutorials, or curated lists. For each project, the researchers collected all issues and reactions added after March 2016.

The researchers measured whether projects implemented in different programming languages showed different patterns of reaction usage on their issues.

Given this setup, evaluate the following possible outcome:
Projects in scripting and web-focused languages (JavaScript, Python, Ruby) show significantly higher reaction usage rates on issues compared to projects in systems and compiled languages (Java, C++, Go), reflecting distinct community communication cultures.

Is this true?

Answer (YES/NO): NO